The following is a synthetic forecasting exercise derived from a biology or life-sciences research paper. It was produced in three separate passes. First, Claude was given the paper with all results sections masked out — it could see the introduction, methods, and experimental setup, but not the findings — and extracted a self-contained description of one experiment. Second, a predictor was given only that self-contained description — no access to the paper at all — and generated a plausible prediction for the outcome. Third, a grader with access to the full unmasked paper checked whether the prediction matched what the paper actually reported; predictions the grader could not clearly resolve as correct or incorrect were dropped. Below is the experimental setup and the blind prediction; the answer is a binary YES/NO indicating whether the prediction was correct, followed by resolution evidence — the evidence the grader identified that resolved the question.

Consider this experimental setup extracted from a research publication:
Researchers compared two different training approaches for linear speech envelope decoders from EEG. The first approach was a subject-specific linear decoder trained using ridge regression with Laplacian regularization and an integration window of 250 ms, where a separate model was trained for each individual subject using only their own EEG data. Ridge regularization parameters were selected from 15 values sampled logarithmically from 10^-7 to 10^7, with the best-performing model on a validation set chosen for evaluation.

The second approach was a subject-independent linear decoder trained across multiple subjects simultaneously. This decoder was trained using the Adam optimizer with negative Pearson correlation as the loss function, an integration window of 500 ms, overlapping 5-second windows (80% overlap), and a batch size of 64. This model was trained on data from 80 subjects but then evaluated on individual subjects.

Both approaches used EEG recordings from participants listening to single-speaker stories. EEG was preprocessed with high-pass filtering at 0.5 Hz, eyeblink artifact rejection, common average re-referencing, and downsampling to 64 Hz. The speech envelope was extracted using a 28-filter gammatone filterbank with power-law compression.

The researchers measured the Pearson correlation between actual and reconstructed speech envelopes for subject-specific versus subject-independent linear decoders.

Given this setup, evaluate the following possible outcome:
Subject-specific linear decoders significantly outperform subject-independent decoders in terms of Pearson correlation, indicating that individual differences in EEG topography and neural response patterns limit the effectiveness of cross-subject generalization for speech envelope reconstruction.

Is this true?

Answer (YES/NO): YES